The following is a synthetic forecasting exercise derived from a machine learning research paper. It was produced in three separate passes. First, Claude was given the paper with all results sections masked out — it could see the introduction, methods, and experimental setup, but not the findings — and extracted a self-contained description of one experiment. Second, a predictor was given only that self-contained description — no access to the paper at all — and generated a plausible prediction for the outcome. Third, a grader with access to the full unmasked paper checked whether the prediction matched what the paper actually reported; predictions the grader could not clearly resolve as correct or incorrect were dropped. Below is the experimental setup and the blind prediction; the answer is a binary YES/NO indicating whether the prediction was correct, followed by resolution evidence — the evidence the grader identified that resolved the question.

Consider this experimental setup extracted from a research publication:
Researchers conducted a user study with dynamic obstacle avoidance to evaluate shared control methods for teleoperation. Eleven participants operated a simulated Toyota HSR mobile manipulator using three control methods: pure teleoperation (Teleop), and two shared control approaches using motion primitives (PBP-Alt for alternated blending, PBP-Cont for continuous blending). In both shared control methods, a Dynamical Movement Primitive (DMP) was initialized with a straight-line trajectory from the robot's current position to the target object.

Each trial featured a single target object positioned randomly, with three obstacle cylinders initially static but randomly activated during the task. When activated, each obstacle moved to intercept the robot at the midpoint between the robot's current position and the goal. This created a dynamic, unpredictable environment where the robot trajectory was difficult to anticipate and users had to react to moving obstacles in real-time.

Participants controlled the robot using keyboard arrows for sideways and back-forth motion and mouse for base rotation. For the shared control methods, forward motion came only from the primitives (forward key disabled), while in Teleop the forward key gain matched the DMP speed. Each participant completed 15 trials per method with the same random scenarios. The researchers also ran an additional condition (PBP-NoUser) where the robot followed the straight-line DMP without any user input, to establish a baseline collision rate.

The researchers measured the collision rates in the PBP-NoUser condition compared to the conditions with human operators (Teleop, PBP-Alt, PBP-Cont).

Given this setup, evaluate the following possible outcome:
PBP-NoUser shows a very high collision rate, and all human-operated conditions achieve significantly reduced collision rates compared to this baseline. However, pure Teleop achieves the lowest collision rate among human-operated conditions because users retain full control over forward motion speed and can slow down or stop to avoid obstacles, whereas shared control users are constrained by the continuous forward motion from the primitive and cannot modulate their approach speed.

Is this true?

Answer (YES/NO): YES